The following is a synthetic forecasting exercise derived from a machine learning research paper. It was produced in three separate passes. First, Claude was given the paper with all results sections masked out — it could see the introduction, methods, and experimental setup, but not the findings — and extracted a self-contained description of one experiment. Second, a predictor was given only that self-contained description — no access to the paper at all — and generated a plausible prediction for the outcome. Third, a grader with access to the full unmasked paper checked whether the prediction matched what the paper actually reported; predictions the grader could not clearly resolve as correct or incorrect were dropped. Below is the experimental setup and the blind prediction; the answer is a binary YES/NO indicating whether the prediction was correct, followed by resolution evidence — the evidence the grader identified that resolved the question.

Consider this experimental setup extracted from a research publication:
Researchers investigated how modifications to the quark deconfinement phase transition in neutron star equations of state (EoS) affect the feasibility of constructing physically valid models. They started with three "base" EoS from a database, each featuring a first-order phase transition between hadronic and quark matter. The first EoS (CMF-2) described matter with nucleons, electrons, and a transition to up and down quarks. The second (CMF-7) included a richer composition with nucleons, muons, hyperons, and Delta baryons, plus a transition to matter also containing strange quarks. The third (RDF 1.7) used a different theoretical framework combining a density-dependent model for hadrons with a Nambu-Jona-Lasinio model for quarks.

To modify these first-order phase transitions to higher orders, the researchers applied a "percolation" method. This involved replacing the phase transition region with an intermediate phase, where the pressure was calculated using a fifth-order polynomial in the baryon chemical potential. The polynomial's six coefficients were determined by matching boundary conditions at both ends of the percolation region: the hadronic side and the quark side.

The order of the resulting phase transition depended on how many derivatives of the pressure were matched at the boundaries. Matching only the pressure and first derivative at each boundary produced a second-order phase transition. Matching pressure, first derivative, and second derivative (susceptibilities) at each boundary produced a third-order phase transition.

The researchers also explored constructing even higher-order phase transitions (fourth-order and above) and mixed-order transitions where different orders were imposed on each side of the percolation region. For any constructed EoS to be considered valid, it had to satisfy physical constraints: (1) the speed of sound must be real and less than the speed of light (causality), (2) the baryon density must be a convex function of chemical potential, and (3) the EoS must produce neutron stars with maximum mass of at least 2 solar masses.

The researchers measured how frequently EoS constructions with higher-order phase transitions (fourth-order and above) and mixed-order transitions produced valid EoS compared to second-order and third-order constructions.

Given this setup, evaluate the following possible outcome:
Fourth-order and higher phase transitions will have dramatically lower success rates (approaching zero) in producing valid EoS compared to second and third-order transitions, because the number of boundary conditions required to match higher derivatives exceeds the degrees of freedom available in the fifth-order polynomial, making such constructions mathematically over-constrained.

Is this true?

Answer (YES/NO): NO